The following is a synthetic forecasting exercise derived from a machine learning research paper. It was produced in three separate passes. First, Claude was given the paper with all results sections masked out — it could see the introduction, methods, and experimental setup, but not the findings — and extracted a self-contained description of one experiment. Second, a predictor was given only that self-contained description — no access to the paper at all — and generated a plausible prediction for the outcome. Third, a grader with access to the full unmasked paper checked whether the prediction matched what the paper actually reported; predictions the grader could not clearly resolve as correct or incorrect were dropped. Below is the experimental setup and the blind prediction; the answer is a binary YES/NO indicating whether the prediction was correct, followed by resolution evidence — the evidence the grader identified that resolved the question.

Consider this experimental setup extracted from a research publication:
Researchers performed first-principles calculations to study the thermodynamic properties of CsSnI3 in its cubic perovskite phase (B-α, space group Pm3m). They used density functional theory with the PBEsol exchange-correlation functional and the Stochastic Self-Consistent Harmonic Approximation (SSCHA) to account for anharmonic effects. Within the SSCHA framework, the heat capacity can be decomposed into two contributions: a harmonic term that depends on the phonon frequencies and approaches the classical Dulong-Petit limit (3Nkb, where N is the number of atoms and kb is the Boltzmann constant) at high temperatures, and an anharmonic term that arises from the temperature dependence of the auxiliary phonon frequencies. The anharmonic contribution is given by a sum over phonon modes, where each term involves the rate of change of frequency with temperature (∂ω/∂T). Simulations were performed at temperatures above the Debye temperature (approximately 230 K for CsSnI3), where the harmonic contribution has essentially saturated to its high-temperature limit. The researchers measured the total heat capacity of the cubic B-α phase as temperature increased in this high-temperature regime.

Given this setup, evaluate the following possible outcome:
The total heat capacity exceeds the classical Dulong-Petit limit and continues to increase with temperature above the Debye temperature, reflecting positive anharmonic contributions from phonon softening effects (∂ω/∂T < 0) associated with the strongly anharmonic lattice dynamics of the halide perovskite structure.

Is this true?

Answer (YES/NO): NO